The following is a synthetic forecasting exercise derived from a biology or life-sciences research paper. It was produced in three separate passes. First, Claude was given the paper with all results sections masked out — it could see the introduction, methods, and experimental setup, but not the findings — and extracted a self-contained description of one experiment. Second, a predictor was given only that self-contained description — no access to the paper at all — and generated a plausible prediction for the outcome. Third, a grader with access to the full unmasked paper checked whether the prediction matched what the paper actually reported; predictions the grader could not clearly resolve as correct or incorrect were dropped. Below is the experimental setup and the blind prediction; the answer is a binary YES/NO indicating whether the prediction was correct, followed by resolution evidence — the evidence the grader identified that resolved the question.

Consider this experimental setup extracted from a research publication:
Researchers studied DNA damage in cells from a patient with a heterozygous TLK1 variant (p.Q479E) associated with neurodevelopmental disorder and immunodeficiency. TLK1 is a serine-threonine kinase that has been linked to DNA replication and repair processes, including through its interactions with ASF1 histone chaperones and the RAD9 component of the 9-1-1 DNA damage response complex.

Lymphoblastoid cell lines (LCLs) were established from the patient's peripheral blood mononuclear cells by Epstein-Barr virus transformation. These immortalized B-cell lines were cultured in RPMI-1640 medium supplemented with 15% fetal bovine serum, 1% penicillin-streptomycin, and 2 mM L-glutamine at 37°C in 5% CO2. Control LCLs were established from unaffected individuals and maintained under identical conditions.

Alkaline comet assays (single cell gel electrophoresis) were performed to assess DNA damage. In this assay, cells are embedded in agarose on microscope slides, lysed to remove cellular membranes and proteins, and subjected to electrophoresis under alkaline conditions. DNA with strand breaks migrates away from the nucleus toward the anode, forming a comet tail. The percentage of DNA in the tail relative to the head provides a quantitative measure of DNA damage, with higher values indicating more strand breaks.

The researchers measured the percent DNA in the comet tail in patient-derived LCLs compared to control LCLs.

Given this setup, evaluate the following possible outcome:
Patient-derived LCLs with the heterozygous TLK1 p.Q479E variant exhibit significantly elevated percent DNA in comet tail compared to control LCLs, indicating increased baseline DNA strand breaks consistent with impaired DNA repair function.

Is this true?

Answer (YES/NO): NO